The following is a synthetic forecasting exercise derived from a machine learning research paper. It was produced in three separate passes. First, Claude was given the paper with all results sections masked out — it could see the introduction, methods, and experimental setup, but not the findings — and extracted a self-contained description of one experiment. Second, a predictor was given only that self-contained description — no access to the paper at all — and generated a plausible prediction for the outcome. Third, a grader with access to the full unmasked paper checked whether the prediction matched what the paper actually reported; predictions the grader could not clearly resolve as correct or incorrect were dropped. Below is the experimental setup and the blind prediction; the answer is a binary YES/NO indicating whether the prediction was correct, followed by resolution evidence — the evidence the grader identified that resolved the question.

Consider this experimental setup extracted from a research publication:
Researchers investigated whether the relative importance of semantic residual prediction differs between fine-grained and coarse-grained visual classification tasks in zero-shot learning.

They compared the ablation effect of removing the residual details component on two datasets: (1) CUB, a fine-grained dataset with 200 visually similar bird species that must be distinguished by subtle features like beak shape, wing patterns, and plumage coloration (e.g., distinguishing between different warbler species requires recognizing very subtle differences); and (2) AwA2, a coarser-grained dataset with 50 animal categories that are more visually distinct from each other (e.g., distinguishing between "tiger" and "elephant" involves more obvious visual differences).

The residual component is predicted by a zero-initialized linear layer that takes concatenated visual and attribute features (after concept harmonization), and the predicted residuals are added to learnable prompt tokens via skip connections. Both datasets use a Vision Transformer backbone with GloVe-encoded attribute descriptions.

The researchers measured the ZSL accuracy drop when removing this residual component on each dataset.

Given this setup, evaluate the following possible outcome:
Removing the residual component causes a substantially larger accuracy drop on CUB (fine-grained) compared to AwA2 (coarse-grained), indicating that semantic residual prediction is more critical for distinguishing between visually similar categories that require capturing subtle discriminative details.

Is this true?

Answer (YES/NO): YES